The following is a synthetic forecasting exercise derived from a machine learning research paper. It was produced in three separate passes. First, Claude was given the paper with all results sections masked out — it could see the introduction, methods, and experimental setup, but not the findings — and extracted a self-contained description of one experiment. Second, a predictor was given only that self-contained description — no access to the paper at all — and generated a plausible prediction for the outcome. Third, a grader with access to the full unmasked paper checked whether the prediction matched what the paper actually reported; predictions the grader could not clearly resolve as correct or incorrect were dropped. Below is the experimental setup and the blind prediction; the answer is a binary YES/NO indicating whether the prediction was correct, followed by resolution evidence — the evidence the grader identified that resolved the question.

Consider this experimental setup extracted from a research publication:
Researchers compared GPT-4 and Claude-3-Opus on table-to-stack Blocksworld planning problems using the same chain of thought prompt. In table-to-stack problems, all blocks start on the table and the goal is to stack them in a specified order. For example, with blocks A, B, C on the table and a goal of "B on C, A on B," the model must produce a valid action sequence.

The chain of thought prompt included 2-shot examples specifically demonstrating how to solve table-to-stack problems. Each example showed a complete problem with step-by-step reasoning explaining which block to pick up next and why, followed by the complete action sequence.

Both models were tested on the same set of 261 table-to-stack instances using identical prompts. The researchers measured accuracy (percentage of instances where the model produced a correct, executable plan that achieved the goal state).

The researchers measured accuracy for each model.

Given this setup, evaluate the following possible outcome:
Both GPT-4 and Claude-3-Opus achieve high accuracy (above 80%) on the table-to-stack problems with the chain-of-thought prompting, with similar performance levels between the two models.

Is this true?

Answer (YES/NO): NO